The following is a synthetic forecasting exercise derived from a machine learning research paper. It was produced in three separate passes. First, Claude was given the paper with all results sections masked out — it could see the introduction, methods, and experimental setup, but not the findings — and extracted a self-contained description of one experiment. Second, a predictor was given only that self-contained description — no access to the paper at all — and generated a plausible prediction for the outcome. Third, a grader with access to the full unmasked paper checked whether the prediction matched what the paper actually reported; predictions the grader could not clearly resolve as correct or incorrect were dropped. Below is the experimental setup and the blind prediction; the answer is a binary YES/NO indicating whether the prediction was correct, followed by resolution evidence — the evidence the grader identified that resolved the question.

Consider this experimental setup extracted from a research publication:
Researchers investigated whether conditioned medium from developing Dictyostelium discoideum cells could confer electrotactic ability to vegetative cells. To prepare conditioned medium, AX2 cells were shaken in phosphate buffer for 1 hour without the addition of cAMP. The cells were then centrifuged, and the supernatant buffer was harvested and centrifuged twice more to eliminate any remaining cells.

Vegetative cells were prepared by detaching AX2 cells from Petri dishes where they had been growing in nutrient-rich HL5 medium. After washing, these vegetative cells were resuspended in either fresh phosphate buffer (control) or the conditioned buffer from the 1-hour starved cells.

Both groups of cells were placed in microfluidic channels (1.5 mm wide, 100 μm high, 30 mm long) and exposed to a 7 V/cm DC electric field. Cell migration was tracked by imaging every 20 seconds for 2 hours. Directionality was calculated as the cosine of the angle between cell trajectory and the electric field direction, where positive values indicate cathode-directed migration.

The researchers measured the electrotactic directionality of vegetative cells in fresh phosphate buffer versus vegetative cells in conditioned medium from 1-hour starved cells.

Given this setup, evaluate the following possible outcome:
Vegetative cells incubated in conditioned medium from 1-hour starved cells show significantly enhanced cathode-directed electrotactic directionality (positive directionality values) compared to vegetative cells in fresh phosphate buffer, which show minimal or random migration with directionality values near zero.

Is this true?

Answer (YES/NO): YES